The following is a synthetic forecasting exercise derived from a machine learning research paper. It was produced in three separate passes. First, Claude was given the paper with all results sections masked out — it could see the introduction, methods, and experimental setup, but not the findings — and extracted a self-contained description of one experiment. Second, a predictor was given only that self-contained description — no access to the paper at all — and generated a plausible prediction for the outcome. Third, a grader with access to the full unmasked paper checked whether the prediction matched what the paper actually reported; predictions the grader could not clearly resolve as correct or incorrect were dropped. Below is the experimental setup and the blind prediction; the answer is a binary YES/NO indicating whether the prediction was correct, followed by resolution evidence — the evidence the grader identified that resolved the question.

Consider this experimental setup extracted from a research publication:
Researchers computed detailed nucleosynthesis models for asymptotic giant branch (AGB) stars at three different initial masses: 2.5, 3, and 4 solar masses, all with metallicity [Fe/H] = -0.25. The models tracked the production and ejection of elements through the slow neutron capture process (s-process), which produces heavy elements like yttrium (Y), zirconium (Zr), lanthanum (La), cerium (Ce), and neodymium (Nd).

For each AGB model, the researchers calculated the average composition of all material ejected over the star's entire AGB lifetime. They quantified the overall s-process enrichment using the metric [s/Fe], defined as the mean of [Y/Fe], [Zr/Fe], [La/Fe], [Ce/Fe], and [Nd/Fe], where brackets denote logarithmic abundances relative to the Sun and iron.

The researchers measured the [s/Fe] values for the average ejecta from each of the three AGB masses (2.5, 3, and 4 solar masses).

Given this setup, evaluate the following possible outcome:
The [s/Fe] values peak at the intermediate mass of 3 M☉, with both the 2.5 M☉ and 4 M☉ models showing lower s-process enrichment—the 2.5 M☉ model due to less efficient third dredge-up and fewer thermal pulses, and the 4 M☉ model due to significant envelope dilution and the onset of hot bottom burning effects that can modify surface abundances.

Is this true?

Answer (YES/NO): YES